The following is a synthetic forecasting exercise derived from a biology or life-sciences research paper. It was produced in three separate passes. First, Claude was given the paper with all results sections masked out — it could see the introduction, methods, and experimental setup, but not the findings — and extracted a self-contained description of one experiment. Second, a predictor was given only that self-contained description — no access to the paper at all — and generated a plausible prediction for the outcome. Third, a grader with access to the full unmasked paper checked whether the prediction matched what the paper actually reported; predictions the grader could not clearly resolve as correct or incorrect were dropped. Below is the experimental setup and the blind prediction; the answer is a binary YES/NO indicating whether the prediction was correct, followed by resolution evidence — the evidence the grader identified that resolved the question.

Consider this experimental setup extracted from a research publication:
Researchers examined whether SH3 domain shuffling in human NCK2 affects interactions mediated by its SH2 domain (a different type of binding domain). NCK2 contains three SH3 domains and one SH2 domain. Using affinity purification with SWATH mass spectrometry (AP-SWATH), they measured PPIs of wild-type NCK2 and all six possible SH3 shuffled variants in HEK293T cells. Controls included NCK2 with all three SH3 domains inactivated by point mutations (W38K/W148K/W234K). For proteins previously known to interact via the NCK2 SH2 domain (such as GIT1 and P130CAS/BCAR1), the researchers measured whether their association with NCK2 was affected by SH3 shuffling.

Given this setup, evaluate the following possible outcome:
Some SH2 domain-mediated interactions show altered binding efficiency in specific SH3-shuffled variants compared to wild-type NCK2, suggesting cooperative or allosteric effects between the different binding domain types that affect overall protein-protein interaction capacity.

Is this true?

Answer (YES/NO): YES